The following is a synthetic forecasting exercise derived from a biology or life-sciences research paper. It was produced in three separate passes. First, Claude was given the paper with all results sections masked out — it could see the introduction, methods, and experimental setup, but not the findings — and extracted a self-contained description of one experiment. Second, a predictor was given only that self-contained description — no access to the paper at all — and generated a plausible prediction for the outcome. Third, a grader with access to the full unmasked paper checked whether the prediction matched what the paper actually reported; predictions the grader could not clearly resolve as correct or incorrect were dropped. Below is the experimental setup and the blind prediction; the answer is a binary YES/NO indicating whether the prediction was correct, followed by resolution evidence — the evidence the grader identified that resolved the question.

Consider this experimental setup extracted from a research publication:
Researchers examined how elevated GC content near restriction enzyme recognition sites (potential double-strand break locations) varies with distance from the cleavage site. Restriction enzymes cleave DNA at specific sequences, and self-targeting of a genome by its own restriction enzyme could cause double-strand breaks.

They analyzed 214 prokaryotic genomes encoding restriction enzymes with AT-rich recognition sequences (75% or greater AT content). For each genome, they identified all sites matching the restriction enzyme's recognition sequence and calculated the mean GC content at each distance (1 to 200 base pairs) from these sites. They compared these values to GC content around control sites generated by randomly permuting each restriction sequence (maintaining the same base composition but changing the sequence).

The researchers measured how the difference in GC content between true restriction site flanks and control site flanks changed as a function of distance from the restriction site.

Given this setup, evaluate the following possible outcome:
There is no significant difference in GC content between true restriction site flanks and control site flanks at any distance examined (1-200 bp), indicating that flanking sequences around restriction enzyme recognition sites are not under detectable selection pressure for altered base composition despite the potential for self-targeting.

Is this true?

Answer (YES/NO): NO